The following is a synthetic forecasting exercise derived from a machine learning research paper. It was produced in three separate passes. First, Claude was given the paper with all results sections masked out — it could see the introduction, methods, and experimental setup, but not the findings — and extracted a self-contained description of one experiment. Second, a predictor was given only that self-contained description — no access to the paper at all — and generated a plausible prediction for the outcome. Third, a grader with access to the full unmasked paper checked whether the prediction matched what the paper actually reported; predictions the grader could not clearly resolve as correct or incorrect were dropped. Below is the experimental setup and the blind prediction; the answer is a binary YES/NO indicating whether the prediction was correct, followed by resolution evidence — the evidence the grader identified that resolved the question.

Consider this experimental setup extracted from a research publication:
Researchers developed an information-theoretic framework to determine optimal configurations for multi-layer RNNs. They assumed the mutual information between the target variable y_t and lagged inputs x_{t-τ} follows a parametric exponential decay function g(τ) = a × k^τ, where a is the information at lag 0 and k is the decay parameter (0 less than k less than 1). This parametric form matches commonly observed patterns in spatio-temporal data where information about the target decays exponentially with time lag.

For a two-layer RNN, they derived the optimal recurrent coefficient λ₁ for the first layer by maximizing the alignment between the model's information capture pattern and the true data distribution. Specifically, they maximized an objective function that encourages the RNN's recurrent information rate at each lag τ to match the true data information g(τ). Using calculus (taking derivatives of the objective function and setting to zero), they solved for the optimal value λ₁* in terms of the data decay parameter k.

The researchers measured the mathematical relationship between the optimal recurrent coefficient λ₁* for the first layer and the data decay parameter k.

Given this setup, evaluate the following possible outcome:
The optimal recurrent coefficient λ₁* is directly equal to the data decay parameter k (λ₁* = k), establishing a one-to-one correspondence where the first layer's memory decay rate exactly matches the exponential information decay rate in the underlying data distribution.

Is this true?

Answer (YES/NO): NO